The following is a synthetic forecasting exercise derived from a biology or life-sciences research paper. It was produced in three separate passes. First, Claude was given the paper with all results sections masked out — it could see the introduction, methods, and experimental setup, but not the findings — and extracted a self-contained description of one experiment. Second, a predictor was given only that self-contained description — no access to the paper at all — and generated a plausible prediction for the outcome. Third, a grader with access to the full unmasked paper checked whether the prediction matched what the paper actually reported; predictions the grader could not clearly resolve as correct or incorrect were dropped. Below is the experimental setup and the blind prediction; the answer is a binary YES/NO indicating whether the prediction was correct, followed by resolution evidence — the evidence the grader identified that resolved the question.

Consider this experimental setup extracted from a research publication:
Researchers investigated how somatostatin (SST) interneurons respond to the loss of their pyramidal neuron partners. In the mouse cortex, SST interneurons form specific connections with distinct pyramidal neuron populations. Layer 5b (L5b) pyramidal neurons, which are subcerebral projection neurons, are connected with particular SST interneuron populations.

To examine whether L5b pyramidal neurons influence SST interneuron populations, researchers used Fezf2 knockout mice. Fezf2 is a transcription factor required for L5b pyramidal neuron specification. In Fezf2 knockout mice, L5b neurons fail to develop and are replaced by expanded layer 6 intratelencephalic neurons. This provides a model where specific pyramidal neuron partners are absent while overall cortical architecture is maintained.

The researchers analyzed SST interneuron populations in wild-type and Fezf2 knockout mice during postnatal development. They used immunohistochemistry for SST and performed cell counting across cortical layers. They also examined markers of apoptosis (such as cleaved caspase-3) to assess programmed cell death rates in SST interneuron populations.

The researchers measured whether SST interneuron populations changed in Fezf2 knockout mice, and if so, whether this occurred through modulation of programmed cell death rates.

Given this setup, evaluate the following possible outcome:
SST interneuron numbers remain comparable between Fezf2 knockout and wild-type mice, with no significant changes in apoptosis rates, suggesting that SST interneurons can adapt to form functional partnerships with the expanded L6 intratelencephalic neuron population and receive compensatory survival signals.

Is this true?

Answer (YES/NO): NO